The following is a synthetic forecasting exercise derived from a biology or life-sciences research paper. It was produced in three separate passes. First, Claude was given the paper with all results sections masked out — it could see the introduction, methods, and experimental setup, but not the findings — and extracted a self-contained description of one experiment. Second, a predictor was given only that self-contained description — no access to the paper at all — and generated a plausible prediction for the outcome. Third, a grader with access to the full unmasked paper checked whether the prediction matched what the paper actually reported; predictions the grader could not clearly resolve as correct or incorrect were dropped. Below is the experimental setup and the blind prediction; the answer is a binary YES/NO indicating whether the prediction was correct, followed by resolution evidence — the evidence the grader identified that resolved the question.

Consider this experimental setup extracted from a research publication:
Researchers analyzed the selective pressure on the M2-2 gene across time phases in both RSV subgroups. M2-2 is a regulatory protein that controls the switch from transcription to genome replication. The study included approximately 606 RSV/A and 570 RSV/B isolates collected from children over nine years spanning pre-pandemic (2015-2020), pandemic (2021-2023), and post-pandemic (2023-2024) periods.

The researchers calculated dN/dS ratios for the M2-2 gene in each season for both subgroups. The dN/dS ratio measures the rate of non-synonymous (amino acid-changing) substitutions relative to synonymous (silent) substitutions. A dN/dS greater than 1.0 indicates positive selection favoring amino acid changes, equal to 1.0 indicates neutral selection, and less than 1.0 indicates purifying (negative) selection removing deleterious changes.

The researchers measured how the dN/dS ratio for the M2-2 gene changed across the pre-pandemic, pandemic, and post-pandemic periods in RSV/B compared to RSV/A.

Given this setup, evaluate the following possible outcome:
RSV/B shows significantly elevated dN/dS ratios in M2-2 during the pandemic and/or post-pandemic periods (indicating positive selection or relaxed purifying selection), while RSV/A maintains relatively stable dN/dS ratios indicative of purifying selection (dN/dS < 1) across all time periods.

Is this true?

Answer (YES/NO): NO